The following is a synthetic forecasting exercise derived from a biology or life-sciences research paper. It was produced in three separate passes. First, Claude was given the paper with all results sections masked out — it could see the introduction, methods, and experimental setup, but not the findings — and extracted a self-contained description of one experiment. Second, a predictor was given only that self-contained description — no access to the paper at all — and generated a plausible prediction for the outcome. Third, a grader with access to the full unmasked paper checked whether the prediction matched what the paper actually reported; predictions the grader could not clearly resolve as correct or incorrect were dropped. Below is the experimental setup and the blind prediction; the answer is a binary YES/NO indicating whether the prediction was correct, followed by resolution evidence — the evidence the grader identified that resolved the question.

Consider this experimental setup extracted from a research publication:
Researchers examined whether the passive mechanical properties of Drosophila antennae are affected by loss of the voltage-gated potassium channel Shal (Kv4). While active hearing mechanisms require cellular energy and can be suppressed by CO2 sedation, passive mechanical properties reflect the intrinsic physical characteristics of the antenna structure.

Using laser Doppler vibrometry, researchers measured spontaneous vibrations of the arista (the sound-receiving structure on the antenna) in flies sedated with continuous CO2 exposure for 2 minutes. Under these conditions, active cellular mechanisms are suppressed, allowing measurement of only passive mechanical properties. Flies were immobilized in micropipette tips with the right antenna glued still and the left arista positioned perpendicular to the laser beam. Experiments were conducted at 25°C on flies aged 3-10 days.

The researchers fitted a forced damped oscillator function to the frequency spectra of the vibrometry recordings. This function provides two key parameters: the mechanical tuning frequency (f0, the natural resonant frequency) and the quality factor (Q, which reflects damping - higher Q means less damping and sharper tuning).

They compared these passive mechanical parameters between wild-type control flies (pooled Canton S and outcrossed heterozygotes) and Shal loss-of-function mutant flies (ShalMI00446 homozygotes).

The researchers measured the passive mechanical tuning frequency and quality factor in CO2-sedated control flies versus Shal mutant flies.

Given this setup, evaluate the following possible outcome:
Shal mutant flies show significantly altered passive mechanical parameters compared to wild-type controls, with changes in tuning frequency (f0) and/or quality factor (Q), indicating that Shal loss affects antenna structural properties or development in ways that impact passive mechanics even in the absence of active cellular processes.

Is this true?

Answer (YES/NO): NO